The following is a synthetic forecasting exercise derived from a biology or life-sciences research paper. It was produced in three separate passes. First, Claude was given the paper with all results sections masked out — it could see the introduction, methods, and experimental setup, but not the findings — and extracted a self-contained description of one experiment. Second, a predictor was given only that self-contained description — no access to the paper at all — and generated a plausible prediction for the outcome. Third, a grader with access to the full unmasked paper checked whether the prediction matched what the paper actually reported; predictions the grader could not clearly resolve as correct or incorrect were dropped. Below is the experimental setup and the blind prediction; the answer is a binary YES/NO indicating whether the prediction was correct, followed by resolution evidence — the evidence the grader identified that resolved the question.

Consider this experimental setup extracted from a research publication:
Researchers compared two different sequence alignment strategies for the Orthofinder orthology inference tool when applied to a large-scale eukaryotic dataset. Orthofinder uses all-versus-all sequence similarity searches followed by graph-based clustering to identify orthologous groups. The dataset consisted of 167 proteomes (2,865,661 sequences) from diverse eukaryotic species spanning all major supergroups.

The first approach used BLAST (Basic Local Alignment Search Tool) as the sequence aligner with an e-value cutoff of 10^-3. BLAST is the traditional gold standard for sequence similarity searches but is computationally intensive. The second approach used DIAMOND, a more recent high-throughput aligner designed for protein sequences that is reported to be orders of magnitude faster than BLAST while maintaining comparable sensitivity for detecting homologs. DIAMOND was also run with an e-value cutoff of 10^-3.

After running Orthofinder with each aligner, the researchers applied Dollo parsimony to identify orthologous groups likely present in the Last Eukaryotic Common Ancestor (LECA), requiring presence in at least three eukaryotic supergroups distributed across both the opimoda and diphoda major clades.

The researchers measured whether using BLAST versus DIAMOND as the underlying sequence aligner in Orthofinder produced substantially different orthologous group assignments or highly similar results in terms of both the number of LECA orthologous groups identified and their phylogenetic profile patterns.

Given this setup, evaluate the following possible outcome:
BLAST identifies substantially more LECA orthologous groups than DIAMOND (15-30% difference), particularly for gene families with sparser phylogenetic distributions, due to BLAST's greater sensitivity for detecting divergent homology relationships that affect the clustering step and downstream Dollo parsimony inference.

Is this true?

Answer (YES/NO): NO